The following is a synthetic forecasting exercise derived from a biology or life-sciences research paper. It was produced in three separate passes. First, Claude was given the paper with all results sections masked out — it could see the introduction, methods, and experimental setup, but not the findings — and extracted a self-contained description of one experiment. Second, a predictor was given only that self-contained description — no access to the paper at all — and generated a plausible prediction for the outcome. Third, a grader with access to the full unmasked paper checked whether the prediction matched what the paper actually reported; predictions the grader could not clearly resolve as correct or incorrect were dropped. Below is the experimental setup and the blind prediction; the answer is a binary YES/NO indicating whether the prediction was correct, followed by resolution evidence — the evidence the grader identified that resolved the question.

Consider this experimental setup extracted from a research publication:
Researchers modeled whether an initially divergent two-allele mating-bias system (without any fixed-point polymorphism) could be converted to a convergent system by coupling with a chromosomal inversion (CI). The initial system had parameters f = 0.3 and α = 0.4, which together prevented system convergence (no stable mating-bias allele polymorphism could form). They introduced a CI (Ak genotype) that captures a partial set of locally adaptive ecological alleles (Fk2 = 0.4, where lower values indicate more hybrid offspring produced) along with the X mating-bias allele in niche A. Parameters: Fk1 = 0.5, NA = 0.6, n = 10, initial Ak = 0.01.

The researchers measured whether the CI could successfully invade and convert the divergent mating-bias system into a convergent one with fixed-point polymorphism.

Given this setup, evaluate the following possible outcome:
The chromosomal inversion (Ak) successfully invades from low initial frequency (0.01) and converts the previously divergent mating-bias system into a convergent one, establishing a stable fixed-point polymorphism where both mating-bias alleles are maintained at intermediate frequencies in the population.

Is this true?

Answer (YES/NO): NO